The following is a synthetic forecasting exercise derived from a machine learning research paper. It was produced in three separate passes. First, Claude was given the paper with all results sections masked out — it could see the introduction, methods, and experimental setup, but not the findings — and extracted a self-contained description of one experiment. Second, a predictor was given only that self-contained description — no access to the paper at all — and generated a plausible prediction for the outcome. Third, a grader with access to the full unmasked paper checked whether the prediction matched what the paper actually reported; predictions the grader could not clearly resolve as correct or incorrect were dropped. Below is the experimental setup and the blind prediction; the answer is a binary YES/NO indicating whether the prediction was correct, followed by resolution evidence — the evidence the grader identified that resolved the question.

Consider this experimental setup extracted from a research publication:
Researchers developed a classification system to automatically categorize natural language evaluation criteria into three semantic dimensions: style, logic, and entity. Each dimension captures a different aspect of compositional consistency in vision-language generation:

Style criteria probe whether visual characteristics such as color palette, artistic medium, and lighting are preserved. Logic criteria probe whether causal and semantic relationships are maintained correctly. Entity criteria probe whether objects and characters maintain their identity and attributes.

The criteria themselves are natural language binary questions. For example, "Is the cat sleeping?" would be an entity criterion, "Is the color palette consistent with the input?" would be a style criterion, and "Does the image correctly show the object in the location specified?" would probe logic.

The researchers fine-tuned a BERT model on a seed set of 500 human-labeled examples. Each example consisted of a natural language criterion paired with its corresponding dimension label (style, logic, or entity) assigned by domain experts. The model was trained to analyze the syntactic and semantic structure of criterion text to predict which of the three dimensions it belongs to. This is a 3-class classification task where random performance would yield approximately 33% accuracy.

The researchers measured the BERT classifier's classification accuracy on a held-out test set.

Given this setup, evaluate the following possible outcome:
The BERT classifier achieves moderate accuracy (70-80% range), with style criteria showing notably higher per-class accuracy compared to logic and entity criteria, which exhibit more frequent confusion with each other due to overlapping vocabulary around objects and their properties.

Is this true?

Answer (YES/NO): NO